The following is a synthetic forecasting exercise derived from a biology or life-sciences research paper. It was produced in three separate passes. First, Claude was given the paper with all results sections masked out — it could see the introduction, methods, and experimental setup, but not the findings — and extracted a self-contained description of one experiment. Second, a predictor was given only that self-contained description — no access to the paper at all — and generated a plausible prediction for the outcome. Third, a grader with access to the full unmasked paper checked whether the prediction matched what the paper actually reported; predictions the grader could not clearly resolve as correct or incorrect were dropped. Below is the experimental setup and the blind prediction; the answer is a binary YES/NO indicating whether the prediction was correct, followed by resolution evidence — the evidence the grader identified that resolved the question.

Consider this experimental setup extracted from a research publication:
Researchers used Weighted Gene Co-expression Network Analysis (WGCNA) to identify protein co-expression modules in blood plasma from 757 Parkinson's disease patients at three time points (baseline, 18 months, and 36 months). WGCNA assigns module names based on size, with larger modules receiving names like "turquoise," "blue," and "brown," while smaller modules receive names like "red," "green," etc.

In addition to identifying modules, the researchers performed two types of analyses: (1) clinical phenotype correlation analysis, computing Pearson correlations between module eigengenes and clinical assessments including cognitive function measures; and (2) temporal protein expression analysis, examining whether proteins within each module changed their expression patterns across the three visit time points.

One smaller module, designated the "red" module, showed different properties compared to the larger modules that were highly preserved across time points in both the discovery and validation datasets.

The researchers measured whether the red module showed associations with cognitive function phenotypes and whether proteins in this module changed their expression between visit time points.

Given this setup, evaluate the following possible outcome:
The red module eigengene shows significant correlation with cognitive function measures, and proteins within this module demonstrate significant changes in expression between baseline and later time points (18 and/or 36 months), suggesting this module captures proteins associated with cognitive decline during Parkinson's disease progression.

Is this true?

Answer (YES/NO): YES